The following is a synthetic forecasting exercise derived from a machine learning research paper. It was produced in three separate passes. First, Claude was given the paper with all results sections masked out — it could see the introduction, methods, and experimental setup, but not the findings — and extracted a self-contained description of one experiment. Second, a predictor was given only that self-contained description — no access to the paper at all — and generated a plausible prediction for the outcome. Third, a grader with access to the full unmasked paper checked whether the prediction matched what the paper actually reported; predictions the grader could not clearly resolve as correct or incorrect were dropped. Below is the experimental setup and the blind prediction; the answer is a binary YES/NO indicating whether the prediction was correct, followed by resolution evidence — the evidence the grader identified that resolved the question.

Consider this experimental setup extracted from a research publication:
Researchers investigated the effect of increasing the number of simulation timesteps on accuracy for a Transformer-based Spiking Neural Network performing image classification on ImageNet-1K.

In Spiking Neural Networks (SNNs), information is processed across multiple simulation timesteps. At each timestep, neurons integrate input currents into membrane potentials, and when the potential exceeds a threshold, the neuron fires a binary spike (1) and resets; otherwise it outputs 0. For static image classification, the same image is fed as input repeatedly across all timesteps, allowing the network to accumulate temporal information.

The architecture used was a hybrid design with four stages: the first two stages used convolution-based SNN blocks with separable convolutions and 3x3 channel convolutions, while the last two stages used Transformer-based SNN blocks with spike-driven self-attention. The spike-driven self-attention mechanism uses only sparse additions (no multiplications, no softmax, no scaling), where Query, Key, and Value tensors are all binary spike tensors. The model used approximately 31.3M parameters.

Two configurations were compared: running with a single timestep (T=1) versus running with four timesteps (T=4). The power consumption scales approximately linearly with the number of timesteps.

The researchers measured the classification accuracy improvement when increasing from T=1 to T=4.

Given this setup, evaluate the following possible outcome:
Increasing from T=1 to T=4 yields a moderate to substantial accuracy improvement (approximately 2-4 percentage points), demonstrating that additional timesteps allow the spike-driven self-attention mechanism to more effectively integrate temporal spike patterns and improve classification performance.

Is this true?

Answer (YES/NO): NO